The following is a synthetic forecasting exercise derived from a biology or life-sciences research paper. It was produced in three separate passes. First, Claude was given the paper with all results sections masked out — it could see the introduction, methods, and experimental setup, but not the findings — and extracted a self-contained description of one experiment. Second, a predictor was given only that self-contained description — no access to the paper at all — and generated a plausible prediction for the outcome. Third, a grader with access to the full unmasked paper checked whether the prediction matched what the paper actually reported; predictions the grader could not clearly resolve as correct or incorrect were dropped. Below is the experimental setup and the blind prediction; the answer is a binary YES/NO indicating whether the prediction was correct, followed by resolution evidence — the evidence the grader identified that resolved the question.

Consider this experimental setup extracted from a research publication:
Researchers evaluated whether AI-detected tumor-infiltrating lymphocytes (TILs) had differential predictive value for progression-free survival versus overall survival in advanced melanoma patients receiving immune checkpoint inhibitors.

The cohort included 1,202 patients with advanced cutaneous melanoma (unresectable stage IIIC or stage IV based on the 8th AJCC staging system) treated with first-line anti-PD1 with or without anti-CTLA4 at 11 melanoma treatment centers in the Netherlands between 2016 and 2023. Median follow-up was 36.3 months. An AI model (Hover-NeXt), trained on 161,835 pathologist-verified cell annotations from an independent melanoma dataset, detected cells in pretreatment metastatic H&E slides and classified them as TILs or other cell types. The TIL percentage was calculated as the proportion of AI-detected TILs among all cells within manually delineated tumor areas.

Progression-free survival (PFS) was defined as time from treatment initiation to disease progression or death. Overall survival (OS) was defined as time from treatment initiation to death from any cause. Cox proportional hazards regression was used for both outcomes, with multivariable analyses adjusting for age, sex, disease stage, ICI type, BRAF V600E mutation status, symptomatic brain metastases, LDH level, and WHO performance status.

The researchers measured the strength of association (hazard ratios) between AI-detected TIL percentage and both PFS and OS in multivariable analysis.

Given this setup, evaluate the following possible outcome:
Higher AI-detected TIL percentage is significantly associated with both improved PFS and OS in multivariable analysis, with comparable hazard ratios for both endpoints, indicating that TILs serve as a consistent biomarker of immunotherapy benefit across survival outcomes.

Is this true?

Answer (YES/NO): YES